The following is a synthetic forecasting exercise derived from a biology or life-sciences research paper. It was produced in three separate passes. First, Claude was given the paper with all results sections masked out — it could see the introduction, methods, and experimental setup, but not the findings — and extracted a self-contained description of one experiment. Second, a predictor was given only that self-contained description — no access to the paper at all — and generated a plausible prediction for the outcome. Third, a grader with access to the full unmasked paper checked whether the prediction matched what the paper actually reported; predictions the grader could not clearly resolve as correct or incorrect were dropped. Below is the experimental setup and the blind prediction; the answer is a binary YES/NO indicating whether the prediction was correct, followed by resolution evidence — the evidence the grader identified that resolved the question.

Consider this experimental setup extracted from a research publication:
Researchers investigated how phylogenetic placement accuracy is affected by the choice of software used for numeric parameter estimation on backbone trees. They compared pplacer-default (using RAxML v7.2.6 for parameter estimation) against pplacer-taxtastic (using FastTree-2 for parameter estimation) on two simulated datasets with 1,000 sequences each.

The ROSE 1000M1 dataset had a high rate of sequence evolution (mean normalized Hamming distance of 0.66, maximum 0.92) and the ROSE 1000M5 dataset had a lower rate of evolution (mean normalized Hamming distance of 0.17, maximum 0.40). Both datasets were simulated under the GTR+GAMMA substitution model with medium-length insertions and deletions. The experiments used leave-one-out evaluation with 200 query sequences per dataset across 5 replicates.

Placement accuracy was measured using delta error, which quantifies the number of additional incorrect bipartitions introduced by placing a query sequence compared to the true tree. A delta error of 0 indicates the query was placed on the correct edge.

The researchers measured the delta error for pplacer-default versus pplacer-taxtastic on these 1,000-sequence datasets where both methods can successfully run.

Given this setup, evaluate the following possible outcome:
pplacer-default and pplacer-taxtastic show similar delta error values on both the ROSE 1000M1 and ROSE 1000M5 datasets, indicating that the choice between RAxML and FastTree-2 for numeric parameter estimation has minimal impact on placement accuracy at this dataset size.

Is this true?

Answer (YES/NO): YES